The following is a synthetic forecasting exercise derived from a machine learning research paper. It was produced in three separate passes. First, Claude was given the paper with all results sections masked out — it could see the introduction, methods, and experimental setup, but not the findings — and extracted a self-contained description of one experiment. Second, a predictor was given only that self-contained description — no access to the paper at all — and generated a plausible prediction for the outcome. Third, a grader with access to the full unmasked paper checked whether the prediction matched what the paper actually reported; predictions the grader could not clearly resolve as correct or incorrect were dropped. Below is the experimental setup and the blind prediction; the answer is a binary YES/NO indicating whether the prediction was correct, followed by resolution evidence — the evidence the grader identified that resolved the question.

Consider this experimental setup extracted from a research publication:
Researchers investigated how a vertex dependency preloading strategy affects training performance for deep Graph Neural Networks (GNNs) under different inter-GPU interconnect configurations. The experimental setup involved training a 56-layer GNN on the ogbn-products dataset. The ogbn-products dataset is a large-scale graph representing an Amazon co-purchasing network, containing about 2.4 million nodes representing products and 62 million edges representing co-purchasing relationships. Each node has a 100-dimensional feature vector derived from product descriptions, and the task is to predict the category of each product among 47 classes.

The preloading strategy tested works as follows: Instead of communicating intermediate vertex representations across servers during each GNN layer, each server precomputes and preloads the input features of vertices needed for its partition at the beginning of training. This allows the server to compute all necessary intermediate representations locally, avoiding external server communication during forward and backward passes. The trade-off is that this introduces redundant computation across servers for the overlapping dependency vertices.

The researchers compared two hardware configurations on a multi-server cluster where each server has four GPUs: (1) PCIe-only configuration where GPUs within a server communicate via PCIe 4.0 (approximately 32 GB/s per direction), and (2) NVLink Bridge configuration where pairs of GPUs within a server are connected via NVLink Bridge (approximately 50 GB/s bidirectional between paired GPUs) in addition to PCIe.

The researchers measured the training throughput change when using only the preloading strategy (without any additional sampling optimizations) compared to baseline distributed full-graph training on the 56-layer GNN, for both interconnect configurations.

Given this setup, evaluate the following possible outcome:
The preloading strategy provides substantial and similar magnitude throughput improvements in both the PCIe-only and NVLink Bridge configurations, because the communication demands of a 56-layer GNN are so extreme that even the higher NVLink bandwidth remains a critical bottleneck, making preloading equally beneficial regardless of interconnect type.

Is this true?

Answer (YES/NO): NO